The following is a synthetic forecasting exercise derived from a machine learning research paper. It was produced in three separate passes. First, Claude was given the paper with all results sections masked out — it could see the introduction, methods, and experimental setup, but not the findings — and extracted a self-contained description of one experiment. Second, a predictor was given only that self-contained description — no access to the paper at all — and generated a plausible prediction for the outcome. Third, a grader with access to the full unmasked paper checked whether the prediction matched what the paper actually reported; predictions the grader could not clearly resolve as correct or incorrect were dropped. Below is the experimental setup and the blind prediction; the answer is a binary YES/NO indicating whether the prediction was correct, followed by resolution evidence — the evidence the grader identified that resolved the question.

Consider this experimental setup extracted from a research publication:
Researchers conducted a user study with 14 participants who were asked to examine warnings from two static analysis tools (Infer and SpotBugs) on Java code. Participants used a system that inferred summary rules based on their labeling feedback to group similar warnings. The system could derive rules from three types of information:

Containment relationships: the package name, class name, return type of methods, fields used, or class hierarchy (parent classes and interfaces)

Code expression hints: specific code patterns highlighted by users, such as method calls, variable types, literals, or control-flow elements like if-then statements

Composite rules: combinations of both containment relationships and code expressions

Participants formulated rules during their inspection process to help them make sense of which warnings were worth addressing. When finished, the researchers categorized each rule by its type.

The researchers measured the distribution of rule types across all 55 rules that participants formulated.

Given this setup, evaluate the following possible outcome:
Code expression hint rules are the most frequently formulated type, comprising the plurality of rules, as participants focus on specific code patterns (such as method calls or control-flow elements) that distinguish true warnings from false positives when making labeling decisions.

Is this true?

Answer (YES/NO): NO